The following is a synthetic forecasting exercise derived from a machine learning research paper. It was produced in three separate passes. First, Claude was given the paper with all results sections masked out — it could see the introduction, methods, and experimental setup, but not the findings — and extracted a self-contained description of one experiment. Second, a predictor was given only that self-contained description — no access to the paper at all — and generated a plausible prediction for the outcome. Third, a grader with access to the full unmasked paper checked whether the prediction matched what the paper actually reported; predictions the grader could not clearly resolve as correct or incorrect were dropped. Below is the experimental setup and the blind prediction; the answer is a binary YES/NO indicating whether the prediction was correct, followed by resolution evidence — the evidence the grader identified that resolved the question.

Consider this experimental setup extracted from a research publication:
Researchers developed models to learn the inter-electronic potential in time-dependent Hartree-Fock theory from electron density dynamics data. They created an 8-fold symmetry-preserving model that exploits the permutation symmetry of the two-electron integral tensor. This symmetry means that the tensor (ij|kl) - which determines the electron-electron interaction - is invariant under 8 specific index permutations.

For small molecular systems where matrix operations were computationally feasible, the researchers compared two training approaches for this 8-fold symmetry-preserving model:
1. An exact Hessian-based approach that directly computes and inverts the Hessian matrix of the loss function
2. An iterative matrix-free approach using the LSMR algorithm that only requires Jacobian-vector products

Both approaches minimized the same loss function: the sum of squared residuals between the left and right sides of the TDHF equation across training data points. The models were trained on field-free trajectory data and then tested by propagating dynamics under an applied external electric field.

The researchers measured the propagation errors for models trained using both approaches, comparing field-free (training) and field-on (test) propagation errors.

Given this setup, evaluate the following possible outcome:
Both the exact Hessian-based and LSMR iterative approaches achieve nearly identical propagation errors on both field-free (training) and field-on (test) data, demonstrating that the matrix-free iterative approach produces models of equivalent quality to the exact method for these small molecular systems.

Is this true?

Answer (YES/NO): YES